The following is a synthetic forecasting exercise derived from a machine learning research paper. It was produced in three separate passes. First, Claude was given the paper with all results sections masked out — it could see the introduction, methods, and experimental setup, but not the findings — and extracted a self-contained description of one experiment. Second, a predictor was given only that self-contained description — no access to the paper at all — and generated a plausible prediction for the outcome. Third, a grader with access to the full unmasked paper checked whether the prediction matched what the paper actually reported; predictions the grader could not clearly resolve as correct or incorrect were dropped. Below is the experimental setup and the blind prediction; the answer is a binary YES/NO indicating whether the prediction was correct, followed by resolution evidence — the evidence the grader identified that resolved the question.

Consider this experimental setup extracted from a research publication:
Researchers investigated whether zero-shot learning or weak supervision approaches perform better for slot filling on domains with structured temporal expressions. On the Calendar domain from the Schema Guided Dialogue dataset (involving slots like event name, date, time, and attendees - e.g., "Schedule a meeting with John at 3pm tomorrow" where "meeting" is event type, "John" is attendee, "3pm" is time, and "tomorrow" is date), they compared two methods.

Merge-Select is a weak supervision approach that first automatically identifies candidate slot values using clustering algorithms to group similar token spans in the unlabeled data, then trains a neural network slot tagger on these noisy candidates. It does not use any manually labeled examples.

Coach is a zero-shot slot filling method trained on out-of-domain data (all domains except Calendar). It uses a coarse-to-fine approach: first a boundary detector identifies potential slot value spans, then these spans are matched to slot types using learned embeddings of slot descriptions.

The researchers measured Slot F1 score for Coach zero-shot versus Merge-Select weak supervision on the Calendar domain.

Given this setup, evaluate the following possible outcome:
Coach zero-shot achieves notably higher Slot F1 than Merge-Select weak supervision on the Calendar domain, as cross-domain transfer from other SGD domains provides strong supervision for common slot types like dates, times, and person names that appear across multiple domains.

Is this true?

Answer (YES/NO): YES